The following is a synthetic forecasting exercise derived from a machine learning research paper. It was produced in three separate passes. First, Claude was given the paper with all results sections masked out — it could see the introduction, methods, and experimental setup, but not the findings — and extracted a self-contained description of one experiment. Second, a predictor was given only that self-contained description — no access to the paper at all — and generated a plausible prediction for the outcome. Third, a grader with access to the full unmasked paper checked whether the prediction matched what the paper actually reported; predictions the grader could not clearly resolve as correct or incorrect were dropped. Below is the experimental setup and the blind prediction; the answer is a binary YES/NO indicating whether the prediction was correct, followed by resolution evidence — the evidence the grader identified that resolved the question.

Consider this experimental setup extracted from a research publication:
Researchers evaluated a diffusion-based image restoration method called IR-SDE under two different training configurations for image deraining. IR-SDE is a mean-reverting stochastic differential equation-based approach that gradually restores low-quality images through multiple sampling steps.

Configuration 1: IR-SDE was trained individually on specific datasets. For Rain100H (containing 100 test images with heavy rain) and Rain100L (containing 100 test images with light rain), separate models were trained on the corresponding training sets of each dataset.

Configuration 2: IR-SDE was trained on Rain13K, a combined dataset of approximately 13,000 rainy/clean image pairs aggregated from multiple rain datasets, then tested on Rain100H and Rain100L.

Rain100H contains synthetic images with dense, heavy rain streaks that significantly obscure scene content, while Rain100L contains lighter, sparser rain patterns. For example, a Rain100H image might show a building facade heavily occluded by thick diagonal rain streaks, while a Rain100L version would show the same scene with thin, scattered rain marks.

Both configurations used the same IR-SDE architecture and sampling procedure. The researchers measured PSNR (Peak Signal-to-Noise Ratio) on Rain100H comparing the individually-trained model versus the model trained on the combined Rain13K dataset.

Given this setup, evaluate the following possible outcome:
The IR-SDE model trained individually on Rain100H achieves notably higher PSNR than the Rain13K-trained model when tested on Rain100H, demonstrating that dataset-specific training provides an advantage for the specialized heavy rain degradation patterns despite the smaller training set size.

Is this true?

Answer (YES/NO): YES